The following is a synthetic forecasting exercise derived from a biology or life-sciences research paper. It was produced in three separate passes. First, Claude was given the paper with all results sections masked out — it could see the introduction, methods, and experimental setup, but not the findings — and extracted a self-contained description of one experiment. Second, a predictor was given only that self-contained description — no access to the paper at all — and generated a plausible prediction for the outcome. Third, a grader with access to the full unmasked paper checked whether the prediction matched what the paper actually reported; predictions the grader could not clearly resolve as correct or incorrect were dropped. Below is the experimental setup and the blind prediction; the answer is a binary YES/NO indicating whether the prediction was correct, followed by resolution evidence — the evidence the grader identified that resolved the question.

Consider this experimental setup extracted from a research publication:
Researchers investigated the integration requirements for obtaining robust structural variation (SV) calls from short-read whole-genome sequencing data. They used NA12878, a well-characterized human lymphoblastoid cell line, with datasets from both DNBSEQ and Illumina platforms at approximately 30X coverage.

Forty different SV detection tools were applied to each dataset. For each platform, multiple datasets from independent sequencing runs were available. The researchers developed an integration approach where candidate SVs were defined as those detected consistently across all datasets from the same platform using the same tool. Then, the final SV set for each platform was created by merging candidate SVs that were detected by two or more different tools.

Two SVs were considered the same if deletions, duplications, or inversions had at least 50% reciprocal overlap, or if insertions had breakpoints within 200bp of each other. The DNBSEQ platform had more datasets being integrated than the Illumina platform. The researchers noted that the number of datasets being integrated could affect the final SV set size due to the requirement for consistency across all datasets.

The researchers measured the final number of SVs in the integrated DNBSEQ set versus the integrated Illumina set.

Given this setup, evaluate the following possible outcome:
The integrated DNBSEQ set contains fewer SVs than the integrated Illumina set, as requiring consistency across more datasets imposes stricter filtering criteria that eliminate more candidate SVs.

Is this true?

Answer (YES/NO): YES